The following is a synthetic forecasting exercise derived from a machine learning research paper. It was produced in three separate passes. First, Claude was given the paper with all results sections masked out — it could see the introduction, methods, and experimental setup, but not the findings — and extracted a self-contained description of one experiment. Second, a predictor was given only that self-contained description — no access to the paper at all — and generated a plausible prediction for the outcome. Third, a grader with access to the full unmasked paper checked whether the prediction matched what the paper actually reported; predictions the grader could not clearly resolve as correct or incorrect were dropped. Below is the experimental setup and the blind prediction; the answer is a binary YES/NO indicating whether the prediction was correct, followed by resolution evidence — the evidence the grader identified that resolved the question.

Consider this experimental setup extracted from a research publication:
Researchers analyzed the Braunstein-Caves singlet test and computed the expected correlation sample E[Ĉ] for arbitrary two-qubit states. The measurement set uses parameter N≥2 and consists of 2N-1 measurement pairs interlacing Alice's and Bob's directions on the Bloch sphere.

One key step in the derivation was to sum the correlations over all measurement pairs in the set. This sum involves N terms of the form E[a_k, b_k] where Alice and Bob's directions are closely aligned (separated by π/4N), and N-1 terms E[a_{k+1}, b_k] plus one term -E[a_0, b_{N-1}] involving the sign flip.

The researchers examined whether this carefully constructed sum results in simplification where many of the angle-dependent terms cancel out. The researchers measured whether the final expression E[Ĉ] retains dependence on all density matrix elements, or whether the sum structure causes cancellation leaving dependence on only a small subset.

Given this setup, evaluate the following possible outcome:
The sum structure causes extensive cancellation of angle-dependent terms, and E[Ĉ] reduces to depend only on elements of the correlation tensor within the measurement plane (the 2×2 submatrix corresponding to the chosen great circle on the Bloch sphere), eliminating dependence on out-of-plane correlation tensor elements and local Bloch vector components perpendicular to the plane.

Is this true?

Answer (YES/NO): NO